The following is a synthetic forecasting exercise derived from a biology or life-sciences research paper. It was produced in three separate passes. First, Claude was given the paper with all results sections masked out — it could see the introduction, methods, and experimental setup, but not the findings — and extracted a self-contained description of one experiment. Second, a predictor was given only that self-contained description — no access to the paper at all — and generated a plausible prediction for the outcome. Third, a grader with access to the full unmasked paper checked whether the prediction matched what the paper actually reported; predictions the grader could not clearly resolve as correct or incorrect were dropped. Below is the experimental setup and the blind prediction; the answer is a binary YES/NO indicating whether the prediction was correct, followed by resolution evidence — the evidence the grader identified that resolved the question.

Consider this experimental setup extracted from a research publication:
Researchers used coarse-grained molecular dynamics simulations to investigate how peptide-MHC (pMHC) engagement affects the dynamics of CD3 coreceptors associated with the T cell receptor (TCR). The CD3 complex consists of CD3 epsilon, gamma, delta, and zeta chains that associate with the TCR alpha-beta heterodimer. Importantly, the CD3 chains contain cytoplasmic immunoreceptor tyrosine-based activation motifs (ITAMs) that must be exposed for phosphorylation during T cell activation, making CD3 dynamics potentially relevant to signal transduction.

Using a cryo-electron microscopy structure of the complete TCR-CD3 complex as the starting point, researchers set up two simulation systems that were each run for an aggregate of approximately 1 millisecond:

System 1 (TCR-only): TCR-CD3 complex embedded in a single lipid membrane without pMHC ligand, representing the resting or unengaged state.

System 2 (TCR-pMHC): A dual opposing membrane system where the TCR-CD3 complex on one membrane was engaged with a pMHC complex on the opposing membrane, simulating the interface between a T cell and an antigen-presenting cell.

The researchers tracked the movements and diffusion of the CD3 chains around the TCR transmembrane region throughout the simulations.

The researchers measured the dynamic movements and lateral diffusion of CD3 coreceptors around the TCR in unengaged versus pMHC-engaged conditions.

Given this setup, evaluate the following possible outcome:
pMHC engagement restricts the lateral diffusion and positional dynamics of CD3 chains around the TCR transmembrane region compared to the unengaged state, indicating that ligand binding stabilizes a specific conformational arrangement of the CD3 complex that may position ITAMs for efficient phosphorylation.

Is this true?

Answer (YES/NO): NO